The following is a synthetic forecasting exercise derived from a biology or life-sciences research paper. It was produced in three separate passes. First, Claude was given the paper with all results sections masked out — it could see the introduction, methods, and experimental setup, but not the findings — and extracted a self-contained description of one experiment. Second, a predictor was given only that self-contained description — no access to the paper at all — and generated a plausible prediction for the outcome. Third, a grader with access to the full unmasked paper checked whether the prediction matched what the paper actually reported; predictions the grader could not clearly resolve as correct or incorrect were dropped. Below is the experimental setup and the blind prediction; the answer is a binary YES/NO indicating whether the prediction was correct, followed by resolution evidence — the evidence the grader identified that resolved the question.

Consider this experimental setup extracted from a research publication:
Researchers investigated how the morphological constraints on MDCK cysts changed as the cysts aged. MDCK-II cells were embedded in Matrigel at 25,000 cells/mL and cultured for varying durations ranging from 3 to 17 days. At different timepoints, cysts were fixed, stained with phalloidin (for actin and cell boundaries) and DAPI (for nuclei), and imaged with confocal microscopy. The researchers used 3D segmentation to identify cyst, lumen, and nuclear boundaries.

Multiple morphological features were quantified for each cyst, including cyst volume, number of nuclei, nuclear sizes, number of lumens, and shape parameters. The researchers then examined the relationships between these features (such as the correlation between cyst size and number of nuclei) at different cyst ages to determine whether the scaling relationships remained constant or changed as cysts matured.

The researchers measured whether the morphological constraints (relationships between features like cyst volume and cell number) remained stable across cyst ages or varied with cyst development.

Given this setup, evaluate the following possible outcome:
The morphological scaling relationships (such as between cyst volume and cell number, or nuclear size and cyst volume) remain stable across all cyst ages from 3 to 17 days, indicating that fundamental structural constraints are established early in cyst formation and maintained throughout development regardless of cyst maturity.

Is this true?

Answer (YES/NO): NO